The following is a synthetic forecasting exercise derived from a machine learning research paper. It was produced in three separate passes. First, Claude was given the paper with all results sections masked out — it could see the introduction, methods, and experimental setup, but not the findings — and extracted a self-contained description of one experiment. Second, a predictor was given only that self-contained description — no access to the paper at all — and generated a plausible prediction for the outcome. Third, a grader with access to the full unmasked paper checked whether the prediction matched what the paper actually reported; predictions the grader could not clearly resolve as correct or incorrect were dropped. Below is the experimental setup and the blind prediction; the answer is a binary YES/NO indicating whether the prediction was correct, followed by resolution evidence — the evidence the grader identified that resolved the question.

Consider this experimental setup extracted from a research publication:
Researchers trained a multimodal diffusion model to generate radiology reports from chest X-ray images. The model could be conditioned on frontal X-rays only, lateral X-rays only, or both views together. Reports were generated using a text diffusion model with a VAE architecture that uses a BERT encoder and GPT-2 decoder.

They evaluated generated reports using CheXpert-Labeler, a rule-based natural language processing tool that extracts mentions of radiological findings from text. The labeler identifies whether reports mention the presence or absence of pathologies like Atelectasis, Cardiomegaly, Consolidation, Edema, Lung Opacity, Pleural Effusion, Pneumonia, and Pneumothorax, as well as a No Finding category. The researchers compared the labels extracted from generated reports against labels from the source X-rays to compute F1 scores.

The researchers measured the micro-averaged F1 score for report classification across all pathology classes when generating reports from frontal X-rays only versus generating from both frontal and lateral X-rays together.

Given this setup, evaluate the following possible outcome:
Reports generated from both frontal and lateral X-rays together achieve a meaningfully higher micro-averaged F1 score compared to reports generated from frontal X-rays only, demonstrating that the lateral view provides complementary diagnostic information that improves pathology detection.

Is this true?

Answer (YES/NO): YES